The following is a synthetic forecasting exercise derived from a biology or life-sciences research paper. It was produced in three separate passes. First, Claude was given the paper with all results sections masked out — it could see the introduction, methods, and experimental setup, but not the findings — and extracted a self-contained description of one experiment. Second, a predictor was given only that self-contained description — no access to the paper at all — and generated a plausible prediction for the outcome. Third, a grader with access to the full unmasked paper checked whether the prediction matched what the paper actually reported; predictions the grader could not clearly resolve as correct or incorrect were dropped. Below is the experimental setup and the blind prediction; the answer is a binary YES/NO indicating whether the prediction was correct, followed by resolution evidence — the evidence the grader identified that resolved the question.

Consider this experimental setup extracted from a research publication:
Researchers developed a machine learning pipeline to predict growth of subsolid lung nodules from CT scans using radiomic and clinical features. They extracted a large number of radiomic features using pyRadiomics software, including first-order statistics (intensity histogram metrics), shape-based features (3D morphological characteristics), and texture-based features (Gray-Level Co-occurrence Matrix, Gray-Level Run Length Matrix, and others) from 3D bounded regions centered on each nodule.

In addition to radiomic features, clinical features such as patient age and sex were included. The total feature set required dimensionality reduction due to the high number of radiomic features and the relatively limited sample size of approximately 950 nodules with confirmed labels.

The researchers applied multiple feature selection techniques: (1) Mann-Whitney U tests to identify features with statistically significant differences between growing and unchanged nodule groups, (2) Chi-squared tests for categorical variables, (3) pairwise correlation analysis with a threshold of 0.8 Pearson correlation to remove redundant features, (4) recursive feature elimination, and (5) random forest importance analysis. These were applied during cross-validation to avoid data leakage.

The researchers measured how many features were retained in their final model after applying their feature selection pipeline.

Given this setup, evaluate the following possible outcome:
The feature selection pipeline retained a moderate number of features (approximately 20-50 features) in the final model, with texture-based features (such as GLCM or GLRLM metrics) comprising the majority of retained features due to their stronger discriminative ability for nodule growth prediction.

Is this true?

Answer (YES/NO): NO